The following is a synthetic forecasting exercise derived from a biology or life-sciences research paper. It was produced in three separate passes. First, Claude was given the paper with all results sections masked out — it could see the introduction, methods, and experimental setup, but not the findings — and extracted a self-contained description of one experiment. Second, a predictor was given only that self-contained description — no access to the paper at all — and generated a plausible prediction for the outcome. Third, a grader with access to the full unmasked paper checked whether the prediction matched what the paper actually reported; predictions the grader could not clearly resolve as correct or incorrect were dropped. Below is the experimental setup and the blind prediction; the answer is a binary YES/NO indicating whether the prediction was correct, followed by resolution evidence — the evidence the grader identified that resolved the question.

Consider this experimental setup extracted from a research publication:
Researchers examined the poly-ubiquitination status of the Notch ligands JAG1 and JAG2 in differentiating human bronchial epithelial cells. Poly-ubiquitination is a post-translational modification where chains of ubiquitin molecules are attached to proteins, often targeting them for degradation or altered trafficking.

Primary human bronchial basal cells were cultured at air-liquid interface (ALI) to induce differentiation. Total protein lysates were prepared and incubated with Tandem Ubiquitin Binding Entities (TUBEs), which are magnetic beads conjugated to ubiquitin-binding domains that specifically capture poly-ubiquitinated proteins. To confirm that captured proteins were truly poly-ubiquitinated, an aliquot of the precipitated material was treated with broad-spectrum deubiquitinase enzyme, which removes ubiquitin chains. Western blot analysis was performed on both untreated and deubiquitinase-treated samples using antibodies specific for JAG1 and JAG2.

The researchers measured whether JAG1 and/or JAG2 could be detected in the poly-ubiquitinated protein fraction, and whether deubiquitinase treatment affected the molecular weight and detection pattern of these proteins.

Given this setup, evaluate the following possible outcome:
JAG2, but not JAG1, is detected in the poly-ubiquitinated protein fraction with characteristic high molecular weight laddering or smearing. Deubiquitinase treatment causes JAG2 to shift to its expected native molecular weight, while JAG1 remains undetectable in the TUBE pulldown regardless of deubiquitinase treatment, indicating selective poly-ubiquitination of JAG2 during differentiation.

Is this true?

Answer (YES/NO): YES